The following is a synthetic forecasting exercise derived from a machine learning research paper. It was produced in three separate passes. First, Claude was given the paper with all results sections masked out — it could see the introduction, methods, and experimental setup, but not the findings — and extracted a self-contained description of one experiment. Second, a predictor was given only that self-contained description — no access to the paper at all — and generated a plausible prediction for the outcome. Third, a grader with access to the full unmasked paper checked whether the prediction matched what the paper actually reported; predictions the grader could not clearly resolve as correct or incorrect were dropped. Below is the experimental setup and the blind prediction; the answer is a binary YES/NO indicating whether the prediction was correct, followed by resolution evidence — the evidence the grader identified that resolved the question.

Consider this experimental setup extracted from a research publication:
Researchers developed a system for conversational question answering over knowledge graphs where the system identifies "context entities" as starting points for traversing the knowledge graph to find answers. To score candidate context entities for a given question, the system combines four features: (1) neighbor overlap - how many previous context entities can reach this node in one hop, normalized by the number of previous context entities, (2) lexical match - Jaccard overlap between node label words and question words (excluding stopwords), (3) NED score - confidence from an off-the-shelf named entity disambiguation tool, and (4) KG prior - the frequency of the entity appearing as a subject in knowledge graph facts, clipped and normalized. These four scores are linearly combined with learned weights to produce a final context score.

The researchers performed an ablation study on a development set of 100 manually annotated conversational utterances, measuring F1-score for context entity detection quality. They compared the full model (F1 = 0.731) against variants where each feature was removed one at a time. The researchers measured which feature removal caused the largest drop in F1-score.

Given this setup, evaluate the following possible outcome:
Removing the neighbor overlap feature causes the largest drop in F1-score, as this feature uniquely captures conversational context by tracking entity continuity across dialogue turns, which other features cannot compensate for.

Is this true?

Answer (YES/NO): NO